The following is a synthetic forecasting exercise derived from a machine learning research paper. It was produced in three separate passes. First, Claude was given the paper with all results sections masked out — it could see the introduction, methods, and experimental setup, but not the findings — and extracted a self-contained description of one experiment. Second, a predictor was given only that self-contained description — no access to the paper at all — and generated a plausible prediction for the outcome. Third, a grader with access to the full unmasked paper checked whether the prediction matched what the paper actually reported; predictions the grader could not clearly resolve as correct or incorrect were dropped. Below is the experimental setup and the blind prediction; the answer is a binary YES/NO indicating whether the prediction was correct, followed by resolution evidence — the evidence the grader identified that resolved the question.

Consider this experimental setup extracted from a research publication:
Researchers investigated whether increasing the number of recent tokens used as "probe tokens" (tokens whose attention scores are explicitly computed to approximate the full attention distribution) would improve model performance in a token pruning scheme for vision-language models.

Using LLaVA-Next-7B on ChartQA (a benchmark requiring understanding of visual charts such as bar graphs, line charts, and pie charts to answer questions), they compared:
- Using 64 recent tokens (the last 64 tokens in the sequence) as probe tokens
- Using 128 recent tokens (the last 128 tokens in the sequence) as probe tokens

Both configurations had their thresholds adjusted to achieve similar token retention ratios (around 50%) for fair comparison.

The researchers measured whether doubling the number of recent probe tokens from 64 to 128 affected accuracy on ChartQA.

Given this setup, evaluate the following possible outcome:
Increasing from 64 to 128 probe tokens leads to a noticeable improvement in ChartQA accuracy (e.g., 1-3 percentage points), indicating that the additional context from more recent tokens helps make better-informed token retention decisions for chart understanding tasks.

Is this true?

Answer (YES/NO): NO